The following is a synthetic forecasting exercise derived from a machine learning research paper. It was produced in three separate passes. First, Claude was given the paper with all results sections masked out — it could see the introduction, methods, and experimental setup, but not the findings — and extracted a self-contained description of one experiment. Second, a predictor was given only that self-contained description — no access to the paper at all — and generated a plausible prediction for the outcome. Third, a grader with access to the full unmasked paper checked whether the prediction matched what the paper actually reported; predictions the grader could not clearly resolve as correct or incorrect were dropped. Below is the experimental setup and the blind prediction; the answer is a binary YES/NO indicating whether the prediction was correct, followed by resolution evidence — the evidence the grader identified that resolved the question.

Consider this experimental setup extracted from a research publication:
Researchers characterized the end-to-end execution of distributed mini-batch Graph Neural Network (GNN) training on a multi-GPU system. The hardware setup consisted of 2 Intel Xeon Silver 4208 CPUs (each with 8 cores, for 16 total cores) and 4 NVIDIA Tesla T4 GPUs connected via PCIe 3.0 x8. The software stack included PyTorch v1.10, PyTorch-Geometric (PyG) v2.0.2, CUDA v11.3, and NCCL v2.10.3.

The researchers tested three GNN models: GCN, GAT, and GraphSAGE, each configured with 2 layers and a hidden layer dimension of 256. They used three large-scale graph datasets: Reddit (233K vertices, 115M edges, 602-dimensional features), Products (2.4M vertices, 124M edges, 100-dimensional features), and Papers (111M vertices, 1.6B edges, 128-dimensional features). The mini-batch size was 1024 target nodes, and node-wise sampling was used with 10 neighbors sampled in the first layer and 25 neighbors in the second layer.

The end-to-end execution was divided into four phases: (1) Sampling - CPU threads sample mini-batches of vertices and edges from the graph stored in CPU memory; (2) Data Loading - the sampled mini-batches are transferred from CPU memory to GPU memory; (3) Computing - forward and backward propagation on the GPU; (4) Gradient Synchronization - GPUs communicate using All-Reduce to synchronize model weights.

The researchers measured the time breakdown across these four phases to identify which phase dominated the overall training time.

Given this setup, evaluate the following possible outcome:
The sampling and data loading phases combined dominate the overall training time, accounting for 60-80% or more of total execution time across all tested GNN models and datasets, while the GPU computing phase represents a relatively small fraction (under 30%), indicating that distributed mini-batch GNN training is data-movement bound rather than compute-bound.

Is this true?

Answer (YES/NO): YES